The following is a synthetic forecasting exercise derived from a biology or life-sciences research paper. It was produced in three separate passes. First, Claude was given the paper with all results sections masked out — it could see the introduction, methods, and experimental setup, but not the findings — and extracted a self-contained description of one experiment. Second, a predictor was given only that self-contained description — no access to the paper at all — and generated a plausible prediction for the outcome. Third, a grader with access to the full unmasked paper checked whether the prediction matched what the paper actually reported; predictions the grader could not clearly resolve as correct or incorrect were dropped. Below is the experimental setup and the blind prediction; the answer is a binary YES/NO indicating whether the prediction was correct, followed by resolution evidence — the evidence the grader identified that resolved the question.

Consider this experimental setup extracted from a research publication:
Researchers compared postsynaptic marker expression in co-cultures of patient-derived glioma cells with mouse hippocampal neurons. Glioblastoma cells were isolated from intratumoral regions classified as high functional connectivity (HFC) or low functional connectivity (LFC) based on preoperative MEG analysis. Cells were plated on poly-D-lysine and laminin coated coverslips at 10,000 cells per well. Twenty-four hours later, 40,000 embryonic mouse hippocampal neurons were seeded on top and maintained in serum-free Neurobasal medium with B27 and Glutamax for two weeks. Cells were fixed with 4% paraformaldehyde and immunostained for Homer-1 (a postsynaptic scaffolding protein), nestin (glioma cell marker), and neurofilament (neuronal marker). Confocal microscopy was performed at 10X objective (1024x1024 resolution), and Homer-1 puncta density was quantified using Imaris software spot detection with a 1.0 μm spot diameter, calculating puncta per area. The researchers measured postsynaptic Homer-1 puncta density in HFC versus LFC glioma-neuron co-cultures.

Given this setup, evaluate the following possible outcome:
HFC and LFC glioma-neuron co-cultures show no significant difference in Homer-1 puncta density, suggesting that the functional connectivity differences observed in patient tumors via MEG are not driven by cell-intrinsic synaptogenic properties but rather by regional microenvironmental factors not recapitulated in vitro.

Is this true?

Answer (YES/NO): NO